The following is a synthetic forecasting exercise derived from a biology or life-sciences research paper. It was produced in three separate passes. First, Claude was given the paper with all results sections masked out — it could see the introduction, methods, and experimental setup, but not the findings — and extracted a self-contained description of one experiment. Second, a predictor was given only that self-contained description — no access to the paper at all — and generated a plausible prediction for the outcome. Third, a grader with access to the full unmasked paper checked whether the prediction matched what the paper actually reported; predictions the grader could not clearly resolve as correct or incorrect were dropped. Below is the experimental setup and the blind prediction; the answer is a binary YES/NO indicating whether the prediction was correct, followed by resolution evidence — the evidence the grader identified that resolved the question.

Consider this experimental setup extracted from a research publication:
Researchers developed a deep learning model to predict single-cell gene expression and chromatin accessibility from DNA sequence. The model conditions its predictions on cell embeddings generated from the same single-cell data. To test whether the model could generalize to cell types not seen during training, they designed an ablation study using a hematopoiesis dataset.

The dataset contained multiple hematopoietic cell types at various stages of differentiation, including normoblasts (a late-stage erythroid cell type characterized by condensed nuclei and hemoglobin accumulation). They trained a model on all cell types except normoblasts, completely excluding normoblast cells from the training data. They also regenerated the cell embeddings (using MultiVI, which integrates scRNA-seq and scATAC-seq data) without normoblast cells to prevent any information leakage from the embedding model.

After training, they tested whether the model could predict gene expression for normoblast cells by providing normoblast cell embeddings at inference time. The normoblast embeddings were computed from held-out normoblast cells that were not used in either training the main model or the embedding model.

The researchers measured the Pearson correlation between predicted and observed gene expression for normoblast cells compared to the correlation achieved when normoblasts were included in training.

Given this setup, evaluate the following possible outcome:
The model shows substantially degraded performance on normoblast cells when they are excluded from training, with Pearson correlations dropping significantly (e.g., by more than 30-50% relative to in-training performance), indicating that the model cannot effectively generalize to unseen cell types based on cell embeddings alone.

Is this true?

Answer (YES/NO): NO